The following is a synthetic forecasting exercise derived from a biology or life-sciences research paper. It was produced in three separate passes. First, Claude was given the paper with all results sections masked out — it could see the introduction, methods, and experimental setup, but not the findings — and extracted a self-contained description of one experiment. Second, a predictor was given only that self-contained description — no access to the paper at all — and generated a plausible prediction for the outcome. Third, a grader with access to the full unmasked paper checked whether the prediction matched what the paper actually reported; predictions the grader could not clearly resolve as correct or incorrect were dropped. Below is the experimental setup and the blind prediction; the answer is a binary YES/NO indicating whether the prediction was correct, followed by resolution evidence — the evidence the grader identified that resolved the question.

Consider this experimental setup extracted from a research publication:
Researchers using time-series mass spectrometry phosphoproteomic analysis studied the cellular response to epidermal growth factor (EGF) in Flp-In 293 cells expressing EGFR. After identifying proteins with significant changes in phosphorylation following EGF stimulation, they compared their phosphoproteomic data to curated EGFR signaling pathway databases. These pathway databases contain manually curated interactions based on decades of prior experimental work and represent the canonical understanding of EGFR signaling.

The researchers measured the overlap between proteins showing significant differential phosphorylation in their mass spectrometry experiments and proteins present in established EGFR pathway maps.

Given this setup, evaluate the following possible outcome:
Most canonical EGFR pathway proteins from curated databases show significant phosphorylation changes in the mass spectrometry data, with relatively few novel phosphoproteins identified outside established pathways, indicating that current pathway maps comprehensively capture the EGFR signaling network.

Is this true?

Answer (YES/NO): NO